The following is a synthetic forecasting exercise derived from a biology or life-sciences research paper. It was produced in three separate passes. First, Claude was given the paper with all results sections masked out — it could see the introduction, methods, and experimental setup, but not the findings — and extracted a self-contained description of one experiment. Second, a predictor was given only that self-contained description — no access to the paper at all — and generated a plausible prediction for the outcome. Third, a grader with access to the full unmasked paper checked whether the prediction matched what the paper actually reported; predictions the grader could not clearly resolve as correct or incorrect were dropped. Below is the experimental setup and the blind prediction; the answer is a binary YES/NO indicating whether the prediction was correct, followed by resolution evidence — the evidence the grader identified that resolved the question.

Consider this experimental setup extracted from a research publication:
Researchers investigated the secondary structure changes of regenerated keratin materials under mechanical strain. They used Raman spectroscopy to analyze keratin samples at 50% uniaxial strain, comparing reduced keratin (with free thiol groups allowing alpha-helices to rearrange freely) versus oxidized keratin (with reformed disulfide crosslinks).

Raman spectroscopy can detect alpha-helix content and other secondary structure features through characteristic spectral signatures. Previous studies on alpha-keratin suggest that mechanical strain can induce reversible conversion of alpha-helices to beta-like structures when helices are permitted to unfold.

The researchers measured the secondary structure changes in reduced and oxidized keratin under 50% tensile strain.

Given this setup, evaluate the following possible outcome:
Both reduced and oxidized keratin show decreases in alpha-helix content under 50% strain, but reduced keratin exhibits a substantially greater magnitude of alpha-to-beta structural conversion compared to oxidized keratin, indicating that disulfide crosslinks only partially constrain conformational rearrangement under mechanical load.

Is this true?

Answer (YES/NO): NO